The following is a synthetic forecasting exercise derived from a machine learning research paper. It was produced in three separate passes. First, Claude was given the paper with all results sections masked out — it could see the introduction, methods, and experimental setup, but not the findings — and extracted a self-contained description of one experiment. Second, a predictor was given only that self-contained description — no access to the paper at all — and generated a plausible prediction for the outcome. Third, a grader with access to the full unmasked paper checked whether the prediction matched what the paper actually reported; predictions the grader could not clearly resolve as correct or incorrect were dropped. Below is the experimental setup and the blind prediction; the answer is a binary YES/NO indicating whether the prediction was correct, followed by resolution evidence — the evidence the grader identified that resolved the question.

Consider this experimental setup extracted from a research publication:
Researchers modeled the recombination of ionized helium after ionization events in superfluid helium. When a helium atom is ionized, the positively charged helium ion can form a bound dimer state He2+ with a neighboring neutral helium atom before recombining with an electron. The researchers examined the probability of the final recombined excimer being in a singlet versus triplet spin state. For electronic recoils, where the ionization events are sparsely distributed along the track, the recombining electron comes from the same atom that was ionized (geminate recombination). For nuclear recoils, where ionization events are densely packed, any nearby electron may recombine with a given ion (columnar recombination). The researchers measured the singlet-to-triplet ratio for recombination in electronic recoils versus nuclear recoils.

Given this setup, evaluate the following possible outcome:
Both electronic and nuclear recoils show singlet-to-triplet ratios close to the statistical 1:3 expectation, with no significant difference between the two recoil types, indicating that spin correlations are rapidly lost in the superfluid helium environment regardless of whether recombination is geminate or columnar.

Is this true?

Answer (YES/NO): NO